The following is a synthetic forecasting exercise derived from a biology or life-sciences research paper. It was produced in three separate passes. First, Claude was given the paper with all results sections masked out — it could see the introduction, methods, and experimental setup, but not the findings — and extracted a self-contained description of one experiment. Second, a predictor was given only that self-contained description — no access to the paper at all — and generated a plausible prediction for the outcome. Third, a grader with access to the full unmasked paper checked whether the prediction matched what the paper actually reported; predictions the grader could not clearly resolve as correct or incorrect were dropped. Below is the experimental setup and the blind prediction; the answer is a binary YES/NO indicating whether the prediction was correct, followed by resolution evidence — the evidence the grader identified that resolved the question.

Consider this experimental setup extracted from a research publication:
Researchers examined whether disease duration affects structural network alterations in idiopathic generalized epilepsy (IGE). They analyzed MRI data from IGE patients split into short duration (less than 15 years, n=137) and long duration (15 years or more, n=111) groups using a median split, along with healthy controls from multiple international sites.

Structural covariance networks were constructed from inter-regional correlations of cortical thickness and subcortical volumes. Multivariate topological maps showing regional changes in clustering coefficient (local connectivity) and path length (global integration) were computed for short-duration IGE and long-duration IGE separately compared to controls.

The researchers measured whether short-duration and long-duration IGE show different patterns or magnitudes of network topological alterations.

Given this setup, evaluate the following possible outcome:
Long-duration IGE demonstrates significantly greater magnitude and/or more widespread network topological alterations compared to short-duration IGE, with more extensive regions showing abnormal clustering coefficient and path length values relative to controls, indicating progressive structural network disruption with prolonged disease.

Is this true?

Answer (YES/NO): NO